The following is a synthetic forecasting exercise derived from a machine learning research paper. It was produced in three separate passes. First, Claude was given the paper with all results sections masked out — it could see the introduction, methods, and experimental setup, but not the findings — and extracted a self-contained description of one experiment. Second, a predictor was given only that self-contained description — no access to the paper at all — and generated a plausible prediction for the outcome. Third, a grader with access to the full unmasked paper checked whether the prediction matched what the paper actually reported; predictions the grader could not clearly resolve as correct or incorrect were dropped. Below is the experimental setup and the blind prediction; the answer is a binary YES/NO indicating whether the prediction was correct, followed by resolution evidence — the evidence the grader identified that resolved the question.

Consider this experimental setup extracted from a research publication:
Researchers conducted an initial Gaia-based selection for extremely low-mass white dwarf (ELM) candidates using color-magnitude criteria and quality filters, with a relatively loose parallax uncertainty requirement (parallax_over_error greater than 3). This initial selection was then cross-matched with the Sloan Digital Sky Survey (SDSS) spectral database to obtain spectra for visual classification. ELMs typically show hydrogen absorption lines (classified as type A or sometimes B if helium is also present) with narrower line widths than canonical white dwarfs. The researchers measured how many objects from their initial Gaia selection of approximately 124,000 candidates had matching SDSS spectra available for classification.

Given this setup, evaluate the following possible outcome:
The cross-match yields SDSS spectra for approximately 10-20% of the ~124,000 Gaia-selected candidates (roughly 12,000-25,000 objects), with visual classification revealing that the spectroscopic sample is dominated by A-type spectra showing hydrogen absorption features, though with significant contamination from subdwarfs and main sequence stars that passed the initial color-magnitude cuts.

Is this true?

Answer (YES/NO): NO